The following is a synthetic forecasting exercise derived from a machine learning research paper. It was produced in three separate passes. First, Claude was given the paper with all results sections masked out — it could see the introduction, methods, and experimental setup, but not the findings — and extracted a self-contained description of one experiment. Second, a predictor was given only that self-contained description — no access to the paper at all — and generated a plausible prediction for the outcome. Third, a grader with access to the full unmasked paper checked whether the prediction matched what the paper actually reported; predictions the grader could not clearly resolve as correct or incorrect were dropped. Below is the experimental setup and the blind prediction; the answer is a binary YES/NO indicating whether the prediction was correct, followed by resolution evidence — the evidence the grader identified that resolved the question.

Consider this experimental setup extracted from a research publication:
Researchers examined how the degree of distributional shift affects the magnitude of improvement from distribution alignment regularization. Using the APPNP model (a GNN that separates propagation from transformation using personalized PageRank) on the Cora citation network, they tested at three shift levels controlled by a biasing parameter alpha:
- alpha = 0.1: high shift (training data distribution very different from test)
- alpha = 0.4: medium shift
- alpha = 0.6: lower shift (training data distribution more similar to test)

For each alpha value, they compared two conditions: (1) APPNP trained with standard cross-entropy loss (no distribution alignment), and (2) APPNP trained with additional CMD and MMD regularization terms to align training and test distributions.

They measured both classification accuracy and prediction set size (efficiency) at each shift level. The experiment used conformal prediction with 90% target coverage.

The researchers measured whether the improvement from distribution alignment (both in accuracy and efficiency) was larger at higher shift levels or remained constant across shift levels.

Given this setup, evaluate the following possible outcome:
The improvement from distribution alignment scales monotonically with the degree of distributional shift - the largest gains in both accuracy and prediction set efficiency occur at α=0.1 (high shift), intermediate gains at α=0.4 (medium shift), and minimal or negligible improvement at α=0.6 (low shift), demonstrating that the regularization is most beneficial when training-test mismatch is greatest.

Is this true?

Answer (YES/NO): NO